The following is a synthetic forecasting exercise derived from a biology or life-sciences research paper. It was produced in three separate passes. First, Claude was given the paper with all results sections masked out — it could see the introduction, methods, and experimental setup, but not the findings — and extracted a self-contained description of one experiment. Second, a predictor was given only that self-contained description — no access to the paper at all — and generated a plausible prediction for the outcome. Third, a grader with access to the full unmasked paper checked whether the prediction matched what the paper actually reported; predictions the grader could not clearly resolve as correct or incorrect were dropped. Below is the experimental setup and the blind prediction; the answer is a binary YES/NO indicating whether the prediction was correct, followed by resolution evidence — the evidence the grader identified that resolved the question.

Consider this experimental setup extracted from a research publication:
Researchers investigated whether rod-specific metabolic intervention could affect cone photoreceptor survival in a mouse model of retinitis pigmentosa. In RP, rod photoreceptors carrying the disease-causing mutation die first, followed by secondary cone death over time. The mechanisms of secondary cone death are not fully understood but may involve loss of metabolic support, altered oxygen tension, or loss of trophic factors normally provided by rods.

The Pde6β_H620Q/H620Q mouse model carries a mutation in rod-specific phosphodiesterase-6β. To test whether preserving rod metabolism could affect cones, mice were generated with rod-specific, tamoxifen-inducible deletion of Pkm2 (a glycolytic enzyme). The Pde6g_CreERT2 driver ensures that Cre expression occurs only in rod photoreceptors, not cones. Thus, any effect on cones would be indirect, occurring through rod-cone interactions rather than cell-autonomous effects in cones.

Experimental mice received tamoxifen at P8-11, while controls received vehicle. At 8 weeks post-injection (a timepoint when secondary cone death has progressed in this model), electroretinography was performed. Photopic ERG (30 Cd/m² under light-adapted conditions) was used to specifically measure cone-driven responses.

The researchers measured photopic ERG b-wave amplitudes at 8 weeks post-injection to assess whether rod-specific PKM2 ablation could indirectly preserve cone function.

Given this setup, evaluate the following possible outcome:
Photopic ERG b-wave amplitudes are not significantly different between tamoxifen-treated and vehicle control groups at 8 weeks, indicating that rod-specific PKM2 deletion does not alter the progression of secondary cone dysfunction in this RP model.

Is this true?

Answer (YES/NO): NO